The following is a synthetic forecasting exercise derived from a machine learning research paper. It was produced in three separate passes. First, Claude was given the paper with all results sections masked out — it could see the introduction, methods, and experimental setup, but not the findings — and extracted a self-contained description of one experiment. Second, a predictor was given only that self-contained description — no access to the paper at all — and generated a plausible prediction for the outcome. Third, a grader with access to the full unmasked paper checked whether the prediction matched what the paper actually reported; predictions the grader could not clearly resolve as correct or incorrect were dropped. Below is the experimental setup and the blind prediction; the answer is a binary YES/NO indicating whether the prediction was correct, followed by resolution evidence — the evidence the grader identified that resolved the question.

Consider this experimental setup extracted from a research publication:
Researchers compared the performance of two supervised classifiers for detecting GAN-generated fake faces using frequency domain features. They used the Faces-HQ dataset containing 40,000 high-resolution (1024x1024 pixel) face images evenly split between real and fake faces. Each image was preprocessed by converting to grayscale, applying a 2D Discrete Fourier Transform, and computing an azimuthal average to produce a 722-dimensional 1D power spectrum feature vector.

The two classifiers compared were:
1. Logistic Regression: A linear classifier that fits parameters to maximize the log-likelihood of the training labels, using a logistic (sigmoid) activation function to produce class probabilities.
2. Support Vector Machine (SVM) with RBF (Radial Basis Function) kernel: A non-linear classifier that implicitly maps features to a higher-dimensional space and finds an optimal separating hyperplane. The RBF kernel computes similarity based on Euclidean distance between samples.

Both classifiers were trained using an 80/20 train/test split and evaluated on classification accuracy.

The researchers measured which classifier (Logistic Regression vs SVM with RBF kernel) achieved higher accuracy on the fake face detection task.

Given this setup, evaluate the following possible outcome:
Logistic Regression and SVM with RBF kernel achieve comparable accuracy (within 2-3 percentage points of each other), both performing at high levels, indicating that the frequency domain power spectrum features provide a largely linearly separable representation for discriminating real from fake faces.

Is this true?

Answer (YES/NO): YES